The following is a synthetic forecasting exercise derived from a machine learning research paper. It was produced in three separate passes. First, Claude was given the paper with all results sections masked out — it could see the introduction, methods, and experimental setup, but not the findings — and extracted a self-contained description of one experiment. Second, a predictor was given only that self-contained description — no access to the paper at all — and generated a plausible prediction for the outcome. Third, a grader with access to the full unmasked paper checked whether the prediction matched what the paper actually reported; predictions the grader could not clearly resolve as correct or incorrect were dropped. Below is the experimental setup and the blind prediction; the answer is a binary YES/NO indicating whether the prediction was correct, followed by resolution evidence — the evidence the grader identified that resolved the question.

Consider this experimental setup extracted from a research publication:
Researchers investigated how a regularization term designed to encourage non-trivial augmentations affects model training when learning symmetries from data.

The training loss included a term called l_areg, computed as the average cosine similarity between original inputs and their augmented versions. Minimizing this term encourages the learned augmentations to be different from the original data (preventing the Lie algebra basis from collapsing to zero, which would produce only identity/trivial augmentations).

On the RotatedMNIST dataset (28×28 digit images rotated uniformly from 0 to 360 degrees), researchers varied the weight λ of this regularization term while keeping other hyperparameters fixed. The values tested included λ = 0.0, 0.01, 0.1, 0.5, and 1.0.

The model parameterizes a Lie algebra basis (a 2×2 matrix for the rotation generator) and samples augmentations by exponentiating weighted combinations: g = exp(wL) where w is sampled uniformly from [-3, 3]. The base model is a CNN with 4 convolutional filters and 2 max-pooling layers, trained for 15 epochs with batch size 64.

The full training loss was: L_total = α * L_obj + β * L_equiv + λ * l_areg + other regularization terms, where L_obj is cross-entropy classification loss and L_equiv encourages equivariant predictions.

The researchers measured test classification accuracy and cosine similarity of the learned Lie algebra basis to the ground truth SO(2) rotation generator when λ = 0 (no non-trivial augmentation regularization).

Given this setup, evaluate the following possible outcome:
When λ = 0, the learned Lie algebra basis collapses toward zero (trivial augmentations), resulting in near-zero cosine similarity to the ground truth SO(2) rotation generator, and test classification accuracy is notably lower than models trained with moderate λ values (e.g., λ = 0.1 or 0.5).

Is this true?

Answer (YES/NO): NO